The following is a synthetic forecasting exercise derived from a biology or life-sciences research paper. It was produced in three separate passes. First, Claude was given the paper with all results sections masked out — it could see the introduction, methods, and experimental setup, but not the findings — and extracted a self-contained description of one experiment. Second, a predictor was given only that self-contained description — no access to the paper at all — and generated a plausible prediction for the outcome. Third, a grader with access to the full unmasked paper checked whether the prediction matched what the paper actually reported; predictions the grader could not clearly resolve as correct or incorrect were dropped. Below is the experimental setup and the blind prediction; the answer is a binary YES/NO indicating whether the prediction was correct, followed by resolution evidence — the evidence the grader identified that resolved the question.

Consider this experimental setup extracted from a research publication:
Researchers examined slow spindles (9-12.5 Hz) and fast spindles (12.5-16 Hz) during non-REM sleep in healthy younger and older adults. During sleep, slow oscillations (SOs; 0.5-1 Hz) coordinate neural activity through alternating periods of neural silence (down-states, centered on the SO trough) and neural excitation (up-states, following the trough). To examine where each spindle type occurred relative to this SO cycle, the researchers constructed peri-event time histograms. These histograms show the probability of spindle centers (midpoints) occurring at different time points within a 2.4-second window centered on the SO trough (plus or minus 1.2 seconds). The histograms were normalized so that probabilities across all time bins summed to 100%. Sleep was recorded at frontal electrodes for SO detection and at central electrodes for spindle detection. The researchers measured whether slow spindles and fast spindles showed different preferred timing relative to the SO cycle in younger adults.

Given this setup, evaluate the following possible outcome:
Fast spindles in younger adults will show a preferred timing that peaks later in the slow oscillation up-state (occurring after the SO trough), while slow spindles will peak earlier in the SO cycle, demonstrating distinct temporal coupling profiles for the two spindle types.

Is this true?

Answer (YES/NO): NO